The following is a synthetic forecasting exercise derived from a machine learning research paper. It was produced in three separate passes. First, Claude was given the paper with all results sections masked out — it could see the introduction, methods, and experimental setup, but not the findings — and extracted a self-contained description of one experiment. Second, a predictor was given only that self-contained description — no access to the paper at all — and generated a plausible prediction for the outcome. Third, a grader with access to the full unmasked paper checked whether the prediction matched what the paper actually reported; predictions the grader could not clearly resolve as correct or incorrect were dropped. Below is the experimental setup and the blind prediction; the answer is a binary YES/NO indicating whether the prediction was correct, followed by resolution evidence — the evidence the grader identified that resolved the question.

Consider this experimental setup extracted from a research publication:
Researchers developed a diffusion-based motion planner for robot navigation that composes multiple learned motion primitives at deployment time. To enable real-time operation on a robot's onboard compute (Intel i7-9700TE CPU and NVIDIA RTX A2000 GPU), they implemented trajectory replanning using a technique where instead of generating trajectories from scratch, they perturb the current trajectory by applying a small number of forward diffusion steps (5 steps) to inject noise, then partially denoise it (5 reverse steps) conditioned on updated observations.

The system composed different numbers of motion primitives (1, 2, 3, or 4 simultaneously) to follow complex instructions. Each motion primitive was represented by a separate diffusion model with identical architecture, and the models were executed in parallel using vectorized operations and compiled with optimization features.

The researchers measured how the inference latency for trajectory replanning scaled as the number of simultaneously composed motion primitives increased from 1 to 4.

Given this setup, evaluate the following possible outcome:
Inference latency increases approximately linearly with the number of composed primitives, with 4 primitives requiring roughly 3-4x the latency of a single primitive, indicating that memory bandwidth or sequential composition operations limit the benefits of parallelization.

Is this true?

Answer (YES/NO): NO